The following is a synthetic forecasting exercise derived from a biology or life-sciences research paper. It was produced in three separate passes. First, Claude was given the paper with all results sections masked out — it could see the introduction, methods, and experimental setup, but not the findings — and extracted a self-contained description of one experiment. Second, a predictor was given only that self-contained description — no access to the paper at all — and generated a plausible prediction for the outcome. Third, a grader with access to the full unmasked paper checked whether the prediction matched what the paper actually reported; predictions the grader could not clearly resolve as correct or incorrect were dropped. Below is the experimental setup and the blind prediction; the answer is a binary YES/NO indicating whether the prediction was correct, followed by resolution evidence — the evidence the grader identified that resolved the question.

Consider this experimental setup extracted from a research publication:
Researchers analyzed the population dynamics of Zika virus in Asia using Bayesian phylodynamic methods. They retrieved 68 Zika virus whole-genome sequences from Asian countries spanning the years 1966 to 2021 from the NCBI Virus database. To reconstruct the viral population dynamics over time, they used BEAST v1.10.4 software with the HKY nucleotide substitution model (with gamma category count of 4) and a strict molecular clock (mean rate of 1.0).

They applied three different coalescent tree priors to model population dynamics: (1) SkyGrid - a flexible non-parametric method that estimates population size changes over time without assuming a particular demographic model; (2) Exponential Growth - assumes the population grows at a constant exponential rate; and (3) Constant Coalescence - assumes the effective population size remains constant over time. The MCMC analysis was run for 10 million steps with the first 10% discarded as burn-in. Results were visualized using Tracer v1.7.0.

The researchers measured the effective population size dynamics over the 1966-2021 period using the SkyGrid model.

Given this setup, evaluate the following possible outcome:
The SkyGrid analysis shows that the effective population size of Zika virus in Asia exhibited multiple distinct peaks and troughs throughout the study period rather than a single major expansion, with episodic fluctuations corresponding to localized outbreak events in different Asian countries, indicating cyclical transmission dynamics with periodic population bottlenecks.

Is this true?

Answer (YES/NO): NO